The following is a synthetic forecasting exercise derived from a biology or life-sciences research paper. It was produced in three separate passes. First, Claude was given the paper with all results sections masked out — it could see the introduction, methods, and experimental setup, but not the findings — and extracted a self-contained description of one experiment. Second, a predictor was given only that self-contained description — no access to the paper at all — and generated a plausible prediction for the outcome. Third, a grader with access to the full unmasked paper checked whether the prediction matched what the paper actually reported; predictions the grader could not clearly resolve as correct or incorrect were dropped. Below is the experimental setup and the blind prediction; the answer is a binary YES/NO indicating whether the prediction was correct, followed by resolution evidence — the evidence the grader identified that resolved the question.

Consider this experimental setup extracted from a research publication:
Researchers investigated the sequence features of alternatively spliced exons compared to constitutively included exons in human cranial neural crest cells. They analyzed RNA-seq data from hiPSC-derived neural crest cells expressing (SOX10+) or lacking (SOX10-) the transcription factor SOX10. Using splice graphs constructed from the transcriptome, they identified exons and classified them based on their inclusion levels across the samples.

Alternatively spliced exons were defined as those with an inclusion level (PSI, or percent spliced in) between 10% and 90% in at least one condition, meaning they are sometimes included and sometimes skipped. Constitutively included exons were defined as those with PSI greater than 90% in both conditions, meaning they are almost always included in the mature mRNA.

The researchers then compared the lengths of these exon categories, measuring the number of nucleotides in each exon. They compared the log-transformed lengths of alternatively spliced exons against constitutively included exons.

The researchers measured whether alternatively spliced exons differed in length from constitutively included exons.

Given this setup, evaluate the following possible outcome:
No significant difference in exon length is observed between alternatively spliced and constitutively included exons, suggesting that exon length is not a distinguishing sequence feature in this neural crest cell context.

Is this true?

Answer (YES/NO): YES